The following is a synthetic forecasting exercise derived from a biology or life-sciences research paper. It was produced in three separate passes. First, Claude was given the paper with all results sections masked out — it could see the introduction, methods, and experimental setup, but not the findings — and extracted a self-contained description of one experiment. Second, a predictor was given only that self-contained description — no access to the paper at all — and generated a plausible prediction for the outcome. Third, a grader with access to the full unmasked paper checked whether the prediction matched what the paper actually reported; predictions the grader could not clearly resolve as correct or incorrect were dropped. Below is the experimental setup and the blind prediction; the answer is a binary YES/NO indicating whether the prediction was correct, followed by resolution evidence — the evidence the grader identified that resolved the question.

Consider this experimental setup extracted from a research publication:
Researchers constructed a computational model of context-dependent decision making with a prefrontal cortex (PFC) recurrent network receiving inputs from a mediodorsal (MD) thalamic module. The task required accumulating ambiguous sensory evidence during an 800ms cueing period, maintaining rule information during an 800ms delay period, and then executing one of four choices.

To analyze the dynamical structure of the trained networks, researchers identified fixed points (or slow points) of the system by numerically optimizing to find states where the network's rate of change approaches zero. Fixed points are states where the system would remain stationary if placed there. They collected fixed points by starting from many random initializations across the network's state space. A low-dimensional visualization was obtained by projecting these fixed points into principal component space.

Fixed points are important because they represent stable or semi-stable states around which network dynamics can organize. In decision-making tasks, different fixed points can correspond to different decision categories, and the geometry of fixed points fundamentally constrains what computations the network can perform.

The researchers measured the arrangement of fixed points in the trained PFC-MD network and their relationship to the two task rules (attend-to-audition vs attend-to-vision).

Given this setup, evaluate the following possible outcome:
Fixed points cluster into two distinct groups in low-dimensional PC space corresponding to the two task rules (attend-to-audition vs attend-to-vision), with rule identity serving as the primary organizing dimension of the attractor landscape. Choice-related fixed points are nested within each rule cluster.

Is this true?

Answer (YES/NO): NO